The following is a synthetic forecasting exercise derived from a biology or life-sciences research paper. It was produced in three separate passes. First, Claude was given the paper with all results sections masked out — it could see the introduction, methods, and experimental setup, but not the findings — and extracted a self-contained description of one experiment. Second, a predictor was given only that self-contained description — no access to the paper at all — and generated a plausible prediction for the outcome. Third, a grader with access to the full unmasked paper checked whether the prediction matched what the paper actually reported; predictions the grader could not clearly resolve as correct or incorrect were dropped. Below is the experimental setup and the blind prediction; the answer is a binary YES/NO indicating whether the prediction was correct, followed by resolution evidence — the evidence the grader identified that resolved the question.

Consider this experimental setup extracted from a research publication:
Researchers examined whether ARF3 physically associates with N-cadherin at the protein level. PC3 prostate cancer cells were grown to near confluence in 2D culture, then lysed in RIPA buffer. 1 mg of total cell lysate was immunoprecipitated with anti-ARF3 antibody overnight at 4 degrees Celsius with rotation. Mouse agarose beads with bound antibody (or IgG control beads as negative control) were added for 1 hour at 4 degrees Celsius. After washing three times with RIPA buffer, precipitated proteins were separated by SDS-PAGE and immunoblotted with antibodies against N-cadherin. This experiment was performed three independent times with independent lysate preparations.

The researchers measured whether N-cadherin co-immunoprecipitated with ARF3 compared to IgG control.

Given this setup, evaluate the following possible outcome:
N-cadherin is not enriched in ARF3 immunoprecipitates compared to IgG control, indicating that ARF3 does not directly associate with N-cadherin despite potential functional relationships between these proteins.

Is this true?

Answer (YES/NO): NO